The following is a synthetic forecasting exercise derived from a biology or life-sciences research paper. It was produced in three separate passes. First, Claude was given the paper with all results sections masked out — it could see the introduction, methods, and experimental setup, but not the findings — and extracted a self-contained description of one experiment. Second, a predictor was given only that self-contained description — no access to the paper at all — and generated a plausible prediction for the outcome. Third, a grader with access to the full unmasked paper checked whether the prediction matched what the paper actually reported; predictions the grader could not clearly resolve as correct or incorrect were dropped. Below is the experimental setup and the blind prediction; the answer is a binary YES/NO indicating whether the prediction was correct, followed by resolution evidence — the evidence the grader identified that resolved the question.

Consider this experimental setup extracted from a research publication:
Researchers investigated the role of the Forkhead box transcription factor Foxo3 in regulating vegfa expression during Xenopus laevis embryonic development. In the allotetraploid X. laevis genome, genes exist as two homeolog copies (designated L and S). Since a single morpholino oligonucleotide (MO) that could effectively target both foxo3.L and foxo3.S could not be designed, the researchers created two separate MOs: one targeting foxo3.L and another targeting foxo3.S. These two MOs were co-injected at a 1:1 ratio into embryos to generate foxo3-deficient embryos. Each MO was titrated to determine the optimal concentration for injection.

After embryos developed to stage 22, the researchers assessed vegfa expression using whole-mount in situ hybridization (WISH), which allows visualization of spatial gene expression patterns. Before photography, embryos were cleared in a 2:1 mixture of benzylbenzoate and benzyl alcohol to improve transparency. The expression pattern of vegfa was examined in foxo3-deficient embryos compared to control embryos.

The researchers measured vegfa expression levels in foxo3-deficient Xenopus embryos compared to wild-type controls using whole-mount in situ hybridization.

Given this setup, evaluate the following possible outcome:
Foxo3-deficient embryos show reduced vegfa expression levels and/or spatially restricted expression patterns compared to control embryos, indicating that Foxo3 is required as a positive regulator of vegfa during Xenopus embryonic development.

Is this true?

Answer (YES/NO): NO